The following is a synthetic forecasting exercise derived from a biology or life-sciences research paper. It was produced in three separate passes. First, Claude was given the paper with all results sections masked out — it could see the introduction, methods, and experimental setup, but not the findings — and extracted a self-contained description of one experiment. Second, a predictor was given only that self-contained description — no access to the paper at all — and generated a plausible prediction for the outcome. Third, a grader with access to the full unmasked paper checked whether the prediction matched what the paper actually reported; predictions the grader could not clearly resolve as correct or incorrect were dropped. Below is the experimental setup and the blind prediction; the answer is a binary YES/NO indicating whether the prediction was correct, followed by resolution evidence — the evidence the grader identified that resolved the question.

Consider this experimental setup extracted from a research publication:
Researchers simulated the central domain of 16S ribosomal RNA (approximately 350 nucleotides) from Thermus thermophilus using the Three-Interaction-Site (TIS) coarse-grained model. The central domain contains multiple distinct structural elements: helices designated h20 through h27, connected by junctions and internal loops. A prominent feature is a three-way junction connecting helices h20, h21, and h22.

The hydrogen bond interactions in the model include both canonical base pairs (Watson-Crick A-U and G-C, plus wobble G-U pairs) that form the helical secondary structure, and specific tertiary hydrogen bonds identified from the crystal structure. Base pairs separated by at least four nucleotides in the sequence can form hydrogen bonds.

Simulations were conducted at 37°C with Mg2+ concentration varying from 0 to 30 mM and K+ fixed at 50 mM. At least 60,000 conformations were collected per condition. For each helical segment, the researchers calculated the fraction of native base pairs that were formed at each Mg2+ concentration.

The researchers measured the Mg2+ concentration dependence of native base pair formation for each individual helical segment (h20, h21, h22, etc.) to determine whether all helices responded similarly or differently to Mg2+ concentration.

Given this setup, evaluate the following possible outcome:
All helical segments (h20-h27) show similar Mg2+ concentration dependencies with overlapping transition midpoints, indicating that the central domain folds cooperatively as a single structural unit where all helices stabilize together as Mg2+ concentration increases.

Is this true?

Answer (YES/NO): NO